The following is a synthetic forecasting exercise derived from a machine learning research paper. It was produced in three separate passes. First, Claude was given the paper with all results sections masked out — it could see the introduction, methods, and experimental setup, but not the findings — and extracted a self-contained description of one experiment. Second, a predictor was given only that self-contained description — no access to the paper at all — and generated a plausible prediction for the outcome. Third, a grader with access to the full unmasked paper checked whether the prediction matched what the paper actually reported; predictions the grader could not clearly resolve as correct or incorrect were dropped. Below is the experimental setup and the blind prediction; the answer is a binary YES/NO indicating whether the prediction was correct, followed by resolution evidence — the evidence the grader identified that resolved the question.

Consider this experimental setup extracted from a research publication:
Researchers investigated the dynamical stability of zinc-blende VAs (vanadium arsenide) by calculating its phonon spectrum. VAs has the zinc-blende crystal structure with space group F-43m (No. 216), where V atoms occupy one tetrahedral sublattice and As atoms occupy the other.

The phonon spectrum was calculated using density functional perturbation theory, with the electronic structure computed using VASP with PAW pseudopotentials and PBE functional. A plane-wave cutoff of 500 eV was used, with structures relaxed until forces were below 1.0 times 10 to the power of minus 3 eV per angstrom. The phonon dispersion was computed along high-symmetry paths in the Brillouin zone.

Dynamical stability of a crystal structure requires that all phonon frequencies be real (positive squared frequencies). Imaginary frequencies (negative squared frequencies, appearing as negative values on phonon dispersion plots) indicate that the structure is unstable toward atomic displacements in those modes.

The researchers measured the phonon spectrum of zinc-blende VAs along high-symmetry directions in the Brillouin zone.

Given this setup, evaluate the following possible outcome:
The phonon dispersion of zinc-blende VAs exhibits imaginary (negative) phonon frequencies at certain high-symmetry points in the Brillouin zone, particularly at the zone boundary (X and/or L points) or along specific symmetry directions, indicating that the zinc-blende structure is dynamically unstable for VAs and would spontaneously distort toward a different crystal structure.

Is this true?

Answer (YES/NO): NO